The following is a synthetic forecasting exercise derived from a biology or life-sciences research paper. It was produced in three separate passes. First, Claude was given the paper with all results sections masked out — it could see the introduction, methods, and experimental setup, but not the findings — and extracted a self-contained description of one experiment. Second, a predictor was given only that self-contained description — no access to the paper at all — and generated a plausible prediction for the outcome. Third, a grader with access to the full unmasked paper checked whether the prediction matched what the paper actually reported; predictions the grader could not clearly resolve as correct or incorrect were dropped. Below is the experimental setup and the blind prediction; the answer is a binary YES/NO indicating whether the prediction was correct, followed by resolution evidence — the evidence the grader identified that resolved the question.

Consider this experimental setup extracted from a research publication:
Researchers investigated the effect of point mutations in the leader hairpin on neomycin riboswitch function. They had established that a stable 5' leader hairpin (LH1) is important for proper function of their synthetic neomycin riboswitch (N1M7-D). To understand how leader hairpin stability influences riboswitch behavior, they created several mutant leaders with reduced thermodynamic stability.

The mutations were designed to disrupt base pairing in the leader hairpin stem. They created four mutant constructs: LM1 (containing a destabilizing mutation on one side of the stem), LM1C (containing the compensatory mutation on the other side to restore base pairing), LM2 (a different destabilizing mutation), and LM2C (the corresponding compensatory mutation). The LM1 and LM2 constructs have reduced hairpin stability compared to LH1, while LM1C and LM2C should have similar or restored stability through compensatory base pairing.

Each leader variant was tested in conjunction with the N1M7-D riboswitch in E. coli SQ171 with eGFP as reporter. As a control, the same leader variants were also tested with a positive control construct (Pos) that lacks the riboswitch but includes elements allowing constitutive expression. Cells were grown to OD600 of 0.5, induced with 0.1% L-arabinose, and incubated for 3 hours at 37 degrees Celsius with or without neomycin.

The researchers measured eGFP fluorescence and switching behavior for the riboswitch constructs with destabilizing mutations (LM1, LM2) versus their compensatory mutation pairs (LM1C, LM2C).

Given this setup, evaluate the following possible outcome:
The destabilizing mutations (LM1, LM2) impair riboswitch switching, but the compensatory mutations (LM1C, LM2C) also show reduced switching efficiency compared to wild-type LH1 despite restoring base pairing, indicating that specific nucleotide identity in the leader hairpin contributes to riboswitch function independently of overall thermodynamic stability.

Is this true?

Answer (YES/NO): NO